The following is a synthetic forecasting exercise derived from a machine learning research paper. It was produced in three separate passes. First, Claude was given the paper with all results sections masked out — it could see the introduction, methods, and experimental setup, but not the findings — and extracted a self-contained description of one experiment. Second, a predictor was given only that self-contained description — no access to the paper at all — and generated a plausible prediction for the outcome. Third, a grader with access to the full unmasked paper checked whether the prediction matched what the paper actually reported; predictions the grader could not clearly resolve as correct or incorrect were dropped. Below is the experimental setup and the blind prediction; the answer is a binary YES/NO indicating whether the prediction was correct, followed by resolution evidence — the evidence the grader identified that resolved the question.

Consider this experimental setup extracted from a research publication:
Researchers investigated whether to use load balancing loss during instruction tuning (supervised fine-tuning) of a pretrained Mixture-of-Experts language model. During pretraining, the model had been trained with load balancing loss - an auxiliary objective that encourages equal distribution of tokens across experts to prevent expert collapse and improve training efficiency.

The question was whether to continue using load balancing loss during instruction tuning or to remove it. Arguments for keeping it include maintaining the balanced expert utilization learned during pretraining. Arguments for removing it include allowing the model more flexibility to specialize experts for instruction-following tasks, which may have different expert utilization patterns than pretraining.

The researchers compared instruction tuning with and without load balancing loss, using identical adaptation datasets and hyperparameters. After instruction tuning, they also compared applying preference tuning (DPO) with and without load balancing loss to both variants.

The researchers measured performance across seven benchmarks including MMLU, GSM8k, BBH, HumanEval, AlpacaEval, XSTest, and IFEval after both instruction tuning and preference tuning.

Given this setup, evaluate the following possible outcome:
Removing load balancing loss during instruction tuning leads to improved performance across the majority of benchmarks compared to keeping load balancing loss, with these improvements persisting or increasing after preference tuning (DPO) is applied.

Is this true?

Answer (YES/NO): YES